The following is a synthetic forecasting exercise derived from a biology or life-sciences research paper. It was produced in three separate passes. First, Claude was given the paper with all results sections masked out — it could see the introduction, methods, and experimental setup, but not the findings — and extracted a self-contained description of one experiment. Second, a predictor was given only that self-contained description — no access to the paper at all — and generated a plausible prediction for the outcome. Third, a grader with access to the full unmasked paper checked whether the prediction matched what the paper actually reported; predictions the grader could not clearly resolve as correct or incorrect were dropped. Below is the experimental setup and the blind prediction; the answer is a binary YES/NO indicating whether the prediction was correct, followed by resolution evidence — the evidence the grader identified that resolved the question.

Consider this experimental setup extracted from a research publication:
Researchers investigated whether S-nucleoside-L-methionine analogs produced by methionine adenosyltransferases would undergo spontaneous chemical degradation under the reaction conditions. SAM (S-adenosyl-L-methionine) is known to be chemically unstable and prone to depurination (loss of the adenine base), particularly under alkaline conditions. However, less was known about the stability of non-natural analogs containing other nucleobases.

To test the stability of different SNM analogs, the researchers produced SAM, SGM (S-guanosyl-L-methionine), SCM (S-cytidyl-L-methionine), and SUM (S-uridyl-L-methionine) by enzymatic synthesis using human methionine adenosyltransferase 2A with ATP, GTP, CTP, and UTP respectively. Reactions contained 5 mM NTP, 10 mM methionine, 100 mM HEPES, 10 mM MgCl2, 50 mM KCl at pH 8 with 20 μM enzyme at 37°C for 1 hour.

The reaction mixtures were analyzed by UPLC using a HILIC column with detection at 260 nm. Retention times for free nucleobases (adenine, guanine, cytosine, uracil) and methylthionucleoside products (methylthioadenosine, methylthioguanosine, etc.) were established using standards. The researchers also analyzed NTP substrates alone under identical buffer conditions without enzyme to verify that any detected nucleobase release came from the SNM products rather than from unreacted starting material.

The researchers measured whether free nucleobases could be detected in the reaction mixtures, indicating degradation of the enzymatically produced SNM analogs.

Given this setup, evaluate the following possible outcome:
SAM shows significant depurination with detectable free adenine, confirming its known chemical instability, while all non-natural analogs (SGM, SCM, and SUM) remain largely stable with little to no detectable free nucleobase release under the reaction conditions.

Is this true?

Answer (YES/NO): NO